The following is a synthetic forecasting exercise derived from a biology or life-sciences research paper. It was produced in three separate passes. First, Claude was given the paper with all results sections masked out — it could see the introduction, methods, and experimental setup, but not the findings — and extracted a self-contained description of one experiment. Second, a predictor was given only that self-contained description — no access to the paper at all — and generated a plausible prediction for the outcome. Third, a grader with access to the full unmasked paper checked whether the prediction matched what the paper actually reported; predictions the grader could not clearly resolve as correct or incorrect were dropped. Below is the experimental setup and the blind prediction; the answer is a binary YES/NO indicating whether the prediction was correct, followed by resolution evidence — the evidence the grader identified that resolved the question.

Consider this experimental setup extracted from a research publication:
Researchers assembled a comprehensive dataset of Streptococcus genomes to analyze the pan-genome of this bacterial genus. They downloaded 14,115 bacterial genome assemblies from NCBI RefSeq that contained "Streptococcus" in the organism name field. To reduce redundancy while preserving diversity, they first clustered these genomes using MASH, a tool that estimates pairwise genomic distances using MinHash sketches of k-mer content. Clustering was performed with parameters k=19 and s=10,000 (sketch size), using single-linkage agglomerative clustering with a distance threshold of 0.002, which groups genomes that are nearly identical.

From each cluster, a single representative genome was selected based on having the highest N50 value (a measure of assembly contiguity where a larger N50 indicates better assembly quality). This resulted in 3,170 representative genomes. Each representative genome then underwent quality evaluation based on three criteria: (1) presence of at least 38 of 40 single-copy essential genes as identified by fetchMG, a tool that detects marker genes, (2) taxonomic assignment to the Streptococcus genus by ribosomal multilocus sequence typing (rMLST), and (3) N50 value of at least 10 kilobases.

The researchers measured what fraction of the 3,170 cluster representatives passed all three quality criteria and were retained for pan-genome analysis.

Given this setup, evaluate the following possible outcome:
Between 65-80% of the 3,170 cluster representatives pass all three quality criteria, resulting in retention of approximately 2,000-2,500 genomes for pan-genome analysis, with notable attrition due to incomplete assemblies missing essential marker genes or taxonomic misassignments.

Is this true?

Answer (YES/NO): NO